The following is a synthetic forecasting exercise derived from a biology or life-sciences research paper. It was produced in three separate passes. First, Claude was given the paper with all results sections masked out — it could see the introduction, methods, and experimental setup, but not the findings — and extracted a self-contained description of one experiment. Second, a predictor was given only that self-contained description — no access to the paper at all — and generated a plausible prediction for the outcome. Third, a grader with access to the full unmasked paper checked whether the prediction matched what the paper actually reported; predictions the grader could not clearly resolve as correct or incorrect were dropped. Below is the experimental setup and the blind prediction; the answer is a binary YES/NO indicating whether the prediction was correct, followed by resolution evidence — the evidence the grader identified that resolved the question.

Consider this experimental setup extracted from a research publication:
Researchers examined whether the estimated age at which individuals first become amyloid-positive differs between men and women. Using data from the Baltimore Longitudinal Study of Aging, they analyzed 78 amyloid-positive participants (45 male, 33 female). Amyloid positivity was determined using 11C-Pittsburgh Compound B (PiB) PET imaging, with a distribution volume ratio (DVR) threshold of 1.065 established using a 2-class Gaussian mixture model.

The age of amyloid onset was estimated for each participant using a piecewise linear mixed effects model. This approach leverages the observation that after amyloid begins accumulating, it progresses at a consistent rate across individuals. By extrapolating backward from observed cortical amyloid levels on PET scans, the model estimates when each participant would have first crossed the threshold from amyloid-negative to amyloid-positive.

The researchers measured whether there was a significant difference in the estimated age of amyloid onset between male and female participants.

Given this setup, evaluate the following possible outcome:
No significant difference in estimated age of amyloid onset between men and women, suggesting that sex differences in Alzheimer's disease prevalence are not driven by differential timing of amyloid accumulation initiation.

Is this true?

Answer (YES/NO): YES